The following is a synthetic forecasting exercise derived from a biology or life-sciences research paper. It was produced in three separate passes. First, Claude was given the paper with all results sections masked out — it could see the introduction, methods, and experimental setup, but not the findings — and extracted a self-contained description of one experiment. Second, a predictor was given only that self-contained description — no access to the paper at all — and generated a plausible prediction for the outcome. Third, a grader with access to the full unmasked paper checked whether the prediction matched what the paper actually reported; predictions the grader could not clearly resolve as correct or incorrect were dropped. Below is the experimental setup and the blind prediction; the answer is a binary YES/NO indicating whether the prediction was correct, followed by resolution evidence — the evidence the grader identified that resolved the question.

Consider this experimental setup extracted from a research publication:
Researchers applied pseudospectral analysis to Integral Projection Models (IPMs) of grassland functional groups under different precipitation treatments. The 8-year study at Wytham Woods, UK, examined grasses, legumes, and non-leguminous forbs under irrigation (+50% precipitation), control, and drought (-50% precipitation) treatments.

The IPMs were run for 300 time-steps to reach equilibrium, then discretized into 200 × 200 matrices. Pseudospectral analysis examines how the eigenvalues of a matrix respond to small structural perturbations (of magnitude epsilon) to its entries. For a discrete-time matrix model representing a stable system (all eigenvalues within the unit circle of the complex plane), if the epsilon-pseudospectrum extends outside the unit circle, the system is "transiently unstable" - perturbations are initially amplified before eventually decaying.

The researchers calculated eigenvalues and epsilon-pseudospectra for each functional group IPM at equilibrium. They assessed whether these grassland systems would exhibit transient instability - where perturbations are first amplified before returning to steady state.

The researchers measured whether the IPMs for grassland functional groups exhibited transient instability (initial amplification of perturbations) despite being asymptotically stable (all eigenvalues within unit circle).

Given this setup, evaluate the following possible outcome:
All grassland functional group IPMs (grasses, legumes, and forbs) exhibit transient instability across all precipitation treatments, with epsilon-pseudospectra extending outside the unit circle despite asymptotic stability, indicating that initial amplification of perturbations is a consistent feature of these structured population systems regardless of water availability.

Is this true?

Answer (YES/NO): YES